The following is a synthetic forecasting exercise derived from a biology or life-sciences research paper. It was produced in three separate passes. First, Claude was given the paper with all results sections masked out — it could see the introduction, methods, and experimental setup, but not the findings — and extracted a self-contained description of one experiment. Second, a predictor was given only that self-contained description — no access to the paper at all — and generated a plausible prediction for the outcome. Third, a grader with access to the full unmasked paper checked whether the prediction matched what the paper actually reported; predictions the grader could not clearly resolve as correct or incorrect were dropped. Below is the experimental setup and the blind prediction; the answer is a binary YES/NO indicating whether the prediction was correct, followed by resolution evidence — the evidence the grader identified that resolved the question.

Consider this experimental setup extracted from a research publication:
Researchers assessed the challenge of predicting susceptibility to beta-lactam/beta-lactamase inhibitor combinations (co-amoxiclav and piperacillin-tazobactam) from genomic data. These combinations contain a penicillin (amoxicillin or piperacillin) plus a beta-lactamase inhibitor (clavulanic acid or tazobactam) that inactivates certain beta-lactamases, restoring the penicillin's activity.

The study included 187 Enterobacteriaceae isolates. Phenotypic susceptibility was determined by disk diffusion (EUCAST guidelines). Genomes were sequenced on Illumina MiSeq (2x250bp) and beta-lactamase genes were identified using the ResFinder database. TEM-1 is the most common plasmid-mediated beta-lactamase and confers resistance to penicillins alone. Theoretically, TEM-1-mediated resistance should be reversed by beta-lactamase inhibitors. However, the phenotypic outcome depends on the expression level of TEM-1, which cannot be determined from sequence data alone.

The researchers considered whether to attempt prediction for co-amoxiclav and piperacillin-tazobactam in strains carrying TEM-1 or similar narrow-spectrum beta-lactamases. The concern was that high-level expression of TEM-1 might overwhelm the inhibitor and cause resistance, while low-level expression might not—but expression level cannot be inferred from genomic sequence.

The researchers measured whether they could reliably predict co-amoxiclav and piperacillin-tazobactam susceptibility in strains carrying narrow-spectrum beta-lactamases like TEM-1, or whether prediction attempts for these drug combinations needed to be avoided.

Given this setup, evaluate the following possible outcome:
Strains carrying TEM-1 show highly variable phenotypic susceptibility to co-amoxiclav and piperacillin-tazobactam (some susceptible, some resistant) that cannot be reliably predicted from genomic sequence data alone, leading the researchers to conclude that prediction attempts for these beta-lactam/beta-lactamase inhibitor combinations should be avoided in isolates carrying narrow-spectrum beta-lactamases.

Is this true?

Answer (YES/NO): NO